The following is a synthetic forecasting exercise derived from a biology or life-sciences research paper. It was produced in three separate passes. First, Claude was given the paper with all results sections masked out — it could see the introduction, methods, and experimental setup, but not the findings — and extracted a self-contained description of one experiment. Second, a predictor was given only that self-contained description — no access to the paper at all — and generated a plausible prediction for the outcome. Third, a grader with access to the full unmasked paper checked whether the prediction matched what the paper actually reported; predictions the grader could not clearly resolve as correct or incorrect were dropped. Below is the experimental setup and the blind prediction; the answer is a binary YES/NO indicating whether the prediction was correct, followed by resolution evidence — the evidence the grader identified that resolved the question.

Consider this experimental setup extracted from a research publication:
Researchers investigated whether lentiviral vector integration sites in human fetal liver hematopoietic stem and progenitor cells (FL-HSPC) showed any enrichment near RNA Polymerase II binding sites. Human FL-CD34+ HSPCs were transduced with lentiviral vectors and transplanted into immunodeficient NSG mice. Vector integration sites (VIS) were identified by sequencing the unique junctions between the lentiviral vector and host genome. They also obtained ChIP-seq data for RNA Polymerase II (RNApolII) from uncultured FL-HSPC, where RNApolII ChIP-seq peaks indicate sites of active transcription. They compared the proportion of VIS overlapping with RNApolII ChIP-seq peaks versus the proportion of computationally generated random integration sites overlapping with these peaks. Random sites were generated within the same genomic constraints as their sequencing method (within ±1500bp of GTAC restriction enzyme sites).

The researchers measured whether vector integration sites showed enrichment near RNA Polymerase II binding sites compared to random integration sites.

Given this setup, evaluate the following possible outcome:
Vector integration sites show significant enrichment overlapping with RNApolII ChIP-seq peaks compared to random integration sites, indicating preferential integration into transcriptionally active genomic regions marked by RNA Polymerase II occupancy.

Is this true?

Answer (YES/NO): NO